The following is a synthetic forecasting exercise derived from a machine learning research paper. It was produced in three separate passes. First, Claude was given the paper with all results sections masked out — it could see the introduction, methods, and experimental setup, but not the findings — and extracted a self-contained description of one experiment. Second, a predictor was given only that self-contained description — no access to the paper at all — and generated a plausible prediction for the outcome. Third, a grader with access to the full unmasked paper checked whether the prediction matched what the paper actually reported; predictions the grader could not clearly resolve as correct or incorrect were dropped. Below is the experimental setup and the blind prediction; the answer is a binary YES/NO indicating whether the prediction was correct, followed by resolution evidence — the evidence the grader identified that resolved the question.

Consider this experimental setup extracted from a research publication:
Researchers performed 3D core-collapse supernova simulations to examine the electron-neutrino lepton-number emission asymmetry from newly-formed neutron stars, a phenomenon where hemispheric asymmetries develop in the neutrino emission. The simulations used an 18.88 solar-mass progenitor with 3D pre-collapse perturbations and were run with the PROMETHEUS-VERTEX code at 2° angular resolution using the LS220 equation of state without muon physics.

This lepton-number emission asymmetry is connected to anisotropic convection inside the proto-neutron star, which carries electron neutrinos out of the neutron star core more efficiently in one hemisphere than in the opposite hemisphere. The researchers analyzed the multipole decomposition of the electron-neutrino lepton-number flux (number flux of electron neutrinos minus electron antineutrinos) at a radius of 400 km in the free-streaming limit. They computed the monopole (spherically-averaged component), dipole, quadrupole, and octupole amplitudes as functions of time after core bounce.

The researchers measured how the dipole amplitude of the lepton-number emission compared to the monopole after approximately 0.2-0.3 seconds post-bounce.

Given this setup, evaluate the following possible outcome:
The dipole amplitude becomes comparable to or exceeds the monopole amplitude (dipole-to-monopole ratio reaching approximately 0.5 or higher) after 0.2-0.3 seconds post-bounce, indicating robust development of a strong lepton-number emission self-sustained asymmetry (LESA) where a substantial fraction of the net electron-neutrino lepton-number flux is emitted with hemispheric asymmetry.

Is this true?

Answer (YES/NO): YES